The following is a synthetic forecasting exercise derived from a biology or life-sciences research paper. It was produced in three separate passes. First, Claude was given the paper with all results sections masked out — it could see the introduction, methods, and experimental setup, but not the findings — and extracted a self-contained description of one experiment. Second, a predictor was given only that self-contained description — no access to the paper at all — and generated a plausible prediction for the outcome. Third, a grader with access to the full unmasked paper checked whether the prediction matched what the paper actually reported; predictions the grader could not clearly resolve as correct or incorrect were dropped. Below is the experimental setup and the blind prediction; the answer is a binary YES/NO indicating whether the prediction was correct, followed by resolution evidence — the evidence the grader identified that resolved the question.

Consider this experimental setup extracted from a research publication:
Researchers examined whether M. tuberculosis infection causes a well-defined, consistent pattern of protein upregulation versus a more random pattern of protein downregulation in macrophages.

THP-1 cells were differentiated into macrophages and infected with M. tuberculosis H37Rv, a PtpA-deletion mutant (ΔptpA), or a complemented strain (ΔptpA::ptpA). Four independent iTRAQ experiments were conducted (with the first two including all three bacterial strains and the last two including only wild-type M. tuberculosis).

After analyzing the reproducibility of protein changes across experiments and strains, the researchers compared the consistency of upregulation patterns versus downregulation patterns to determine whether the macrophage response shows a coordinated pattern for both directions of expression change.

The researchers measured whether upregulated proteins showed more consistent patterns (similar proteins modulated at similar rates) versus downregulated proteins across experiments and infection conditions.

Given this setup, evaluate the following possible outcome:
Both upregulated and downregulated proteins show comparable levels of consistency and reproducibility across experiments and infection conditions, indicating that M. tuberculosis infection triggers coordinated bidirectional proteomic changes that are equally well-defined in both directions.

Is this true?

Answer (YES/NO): NO